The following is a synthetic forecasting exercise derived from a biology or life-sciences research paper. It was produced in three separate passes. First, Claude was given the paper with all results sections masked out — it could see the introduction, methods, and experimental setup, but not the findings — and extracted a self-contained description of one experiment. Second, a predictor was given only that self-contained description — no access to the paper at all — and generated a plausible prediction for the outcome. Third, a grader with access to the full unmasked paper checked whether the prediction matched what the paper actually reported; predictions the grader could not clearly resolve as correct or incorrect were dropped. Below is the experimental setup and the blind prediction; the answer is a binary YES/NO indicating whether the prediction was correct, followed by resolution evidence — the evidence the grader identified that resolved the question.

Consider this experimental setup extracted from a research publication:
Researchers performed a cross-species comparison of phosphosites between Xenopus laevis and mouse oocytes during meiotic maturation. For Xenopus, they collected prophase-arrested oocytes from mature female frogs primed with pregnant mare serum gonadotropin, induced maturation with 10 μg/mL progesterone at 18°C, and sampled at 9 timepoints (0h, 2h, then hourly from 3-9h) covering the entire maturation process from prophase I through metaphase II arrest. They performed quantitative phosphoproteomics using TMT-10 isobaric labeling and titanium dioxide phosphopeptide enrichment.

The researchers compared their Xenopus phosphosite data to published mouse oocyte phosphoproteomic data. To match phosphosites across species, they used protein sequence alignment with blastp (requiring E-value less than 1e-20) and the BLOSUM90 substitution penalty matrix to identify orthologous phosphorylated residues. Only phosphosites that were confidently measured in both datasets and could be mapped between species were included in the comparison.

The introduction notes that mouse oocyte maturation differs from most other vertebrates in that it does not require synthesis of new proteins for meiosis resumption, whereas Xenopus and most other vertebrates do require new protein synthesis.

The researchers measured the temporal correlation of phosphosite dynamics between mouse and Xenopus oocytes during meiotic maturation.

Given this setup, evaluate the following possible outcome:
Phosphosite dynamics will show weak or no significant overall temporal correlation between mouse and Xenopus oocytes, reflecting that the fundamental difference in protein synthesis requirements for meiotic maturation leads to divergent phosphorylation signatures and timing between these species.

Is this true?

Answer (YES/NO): NO